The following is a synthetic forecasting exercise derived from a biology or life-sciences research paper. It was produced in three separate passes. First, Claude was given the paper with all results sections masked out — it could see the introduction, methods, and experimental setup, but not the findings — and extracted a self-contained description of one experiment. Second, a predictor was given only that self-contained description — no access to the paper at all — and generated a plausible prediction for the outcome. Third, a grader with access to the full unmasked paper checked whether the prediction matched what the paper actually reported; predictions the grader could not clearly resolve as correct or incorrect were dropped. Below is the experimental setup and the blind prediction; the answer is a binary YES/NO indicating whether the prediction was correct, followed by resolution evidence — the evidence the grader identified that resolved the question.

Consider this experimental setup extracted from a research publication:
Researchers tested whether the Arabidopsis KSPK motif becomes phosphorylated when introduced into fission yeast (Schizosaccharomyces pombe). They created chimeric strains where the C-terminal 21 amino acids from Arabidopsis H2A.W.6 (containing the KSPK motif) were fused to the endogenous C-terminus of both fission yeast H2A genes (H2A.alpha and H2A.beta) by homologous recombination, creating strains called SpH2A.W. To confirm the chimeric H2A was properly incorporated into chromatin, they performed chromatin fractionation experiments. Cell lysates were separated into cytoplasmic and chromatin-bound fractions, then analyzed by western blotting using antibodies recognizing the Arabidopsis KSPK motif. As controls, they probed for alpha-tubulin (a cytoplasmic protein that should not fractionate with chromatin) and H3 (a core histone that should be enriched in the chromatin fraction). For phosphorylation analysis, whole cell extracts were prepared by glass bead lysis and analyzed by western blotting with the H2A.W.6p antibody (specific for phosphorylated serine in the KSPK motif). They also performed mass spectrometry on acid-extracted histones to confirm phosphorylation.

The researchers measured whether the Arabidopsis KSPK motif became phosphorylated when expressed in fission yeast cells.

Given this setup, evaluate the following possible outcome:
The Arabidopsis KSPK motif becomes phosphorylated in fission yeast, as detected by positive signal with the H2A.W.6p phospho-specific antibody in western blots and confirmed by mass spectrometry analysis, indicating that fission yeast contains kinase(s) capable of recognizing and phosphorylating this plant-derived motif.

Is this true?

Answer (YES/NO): YES